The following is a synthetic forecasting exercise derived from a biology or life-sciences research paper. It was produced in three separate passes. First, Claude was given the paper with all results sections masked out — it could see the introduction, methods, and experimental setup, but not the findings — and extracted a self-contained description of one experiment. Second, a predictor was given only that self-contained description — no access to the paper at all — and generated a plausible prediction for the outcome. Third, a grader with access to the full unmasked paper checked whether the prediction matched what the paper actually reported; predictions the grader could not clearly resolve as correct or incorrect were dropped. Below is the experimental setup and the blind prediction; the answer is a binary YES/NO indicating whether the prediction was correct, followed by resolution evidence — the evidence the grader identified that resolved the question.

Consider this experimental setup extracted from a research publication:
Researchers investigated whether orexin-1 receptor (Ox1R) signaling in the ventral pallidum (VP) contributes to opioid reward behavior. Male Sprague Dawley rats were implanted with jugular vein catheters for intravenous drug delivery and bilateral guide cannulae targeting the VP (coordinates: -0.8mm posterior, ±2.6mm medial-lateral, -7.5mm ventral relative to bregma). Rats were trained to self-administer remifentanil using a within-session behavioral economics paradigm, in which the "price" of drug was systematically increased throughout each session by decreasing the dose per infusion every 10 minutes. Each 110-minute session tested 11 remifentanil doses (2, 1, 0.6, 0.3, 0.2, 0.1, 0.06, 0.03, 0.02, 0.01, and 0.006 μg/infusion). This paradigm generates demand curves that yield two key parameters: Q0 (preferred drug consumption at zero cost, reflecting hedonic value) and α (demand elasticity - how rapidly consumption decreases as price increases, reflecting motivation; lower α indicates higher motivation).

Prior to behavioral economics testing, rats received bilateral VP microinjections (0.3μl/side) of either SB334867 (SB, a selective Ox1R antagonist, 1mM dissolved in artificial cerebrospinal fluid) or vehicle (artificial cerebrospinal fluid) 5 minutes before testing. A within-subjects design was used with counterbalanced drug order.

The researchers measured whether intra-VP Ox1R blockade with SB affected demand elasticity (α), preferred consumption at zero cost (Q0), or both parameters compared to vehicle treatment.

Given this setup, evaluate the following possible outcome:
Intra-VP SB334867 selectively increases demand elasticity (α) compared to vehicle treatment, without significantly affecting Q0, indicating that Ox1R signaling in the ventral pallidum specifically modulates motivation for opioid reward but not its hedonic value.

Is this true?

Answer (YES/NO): YES